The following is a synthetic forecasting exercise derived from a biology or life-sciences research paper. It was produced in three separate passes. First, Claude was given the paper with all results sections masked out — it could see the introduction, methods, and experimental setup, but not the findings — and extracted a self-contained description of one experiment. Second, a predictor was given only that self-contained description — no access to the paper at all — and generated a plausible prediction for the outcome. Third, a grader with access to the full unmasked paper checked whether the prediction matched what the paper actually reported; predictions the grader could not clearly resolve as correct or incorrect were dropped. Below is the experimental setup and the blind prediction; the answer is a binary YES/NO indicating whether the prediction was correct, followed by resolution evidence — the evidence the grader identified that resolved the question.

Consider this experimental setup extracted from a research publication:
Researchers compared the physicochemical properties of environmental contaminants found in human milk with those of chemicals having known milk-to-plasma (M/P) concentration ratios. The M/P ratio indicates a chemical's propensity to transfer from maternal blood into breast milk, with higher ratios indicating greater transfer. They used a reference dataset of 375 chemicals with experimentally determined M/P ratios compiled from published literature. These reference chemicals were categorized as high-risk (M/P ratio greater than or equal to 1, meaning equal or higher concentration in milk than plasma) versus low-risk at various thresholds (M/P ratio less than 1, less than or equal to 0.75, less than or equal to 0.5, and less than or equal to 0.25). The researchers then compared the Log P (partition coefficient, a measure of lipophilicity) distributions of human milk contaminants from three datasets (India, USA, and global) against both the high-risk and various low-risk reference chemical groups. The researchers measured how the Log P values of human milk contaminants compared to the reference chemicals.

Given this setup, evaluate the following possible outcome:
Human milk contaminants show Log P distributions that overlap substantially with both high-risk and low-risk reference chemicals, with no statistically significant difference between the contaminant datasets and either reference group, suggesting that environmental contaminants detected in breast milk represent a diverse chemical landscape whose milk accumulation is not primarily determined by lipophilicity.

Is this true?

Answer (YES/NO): NO